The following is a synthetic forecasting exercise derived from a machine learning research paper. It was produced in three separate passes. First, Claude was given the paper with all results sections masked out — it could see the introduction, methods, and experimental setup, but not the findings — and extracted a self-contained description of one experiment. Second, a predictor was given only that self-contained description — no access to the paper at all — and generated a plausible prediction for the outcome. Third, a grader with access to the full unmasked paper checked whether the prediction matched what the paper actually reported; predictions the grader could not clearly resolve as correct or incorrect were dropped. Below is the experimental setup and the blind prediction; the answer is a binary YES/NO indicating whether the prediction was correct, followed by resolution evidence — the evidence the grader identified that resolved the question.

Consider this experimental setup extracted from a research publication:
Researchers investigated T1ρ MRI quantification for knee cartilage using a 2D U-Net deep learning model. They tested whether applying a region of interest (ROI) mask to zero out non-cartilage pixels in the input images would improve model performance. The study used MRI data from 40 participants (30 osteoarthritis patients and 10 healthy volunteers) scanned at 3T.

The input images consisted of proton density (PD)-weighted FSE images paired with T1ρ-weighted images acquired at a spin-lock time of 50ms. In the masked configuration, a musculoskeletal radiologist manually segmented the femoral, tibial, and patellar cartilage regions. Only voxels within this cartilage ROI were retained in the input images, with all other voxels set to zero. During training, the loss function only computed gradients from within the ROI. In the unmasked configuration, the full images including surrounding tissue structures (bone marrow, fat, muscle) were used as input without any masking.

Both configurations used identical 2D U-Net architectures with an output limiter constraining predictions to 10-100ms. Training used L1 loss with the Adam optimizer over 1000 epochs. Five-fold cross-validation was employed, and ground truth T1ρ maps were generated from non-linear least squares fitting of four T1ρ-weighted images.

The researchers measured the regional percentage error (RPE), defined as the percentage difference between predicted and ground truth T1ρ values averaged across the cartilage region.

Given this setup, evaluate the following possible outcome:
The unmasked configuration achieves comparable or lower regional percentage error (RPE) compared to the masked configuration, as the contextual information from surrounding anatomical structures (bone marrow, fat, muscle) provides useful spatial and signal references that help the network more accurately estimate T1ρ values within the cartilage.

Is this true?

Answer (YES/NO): YES